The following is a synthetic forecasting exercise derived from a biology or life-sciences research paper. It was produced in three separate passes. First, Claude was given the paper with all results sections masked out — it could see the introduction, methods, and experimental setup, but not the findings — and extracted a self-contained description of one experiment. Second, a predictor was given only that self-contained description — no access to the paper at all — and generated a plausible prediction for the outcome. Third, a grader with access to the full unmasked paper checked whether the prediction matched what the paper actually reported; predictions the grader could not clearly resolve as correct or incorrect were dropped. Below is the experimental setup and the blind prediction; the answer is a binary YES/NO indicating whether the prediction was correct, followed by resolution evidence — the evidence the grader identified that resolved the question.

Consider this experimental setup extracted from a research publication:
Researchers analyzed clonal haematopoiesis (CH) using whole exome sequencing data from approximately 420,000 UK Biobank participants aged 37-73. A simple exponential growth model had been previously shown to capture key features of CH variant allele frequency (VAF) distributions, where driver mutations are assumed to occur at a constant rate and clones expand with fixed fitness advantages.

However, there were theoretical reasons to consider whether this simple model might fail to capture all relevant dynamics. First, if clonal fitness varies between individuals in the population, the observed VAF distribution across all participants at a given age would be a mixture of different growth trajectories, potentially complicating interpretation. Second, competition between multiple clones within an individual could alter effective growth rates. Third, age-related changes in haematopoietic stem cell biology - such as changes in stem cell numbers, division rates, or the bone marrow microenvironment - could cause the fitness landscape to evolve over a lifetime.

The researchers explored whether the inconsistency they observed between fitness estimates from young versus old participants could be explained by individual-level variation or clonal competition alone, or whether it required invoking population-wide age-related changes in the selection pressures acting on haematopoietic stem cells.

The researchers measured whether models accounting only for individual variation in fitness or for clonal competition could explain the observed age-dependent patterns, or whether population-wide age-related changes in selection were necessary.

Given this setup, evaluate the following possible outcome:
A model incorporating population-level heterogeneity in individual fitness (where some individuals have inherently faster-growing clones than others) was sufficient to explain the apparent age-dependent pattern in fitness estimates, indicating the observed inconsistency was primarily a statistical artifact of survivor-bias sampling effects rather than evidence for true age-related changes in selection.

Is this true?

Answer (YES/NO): NO